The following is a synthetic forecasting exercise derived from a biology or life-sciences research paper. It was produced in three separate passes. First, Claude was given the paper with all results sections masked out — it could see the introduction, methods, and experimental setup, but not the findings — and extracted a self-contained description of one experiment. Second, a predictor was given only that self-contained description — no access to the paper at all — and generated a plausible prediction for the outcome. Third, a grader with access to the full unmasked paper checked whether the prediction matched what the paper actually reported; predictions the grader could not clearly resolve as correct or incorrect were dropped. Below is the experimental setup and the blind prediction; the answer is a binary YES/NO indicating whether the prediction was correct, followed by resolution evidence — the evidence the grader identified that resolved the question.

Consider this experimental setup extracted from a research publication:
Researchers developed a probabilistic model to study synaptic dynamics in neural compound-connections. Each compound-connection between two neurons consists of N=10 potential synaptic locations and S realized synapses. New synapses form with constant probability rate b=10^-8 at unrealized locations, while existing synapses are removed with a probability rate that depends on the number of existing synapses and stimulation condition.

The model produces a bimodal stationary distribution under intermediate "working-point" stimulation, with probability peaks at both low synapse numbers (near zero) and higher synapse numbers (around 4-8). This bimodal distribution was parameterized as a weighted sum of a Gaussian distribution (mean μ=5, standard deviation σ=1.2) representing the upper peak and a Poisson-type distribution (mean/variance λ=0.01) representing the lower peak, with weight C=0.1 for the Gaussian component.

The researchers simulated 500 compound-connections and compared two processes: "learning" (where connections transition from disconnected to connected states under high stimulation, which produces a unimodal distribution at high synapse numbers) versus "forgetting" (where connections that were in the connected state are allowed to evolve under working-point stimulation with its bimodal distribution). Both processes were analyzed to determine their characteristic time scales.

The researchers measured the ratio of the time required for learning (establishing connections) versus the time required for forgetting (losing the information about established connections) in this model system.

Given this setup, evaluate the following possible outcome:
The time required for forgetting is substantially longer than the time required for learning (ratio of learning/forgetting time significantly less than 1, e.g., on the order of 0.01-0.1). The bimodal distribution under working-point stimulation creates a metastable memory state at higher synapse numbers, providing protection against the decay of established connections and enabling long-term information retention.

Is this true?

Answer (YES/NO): YES